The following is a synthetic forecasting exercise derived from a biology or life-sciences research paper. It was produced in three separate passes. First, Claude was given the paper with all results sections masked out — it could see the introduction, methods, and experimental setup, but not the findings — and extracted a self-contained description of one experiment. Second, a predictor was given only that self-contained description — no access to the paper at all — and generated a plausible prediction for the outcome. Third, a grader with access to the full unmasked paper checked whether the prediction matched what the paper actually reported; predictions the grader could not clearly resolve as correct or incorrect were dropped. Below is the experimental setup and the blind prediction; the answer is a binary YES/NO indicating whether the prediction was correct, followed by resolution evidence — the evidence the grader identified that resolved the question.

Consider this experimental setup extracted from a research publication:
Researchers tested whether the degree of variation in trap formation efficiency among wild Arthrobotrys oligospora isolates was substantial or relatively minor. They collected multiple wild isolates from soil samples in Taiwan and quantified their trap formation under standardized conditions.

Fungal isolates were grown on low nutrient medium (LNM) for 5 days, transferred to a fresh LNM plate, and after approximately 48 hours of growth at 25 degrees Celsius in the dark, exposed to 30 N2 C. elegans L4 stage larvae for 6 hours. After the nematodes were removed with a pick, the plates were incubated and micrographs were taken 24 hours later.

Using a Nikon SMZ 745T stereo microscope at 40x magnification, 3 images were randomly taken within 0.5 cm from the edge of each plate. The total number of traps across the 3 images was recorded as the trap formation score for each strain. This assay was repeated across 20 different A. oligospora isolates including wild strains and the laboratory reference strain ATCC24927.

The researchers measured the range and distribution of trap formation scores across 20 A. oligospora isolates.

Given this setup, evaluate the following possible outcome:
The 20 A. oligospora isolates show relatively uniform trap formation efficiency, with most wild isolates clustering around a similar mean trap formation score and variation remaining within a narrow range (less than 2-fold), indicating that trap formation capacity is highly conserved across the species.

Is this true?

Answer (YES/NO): NO